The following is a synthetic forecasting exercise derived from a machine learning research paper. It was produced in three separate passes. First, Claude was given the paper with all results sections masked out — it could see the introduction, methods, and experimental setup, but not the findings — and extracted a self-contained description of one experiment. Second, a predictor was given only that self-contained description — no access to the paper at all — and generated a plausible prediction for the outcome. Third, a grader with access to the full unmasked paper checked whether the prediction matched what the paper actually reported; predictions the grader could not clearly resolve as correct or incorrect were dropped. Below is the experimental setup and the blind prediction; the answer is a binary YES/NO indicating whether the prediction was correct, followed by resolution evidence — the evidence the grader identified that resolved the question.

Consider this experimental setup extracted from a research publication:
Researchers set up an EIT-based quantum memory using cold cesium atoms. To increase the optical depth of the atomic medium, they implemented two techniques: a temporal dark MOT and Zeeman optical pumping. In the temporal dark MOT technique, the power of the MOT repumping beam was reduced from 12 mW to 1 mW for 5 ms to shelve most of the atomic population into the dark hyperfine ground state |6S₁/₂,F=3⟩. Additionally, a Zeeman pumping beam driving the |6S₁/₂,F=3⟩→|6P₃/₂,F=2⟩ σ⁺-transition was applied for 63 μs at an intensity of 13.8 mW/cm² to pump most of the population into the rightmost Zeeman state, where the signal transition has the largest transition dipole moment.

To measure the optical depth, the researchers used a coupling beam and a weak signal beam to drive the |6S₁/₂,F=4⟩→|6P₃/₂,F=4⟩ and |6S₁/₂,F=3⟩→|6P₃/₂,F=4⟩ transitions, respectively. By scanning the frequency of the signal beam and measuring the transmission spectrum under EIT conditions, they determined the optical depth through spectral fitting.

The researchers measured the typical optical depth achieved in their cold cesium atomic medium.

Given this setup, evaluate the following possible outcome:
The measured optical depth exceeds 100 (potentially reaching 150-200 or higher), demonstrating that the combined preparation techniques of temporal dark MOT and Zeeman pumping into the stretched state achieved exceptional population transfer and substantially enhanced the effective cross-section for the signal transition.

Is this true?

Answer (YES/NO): NO